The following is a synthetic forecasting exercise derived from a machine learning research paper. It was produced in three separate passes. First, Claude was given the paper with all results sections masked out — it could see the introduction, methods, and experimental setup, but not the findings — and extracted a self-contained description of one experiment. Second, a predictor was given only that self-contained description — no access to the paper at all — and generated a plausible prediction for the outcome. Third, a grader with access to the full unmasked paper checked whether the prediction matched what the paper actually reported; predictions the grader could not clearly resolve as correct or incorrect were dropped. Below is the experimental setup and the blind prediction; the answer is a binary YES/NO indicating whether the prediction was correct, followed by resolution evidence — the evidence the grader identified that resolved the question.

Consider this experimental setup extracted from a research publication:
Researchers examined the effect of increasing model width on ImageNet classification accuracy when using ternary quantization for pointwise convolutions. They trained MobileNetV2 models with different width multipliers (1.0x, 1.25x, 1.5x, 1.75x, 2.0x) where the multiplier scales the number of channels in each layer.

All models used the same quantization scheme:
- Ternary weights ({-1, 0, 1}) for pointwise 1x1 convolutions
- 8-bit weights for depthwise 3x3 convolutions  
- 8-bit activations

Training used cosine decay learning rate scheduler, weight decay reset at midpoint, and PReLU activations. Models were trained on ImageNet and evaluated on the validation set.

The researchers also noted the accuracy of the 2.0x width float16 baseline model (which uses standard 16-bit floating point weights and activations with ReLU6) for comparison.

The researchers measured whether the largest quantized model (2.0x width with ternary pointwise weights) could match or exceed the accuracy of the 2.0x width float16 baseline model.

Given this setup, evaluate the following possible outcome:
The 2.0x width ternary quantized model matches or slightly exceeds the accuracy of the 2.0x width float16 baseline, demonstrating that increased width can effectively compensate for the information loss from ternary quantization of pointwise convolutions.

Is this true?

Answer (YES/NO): YES